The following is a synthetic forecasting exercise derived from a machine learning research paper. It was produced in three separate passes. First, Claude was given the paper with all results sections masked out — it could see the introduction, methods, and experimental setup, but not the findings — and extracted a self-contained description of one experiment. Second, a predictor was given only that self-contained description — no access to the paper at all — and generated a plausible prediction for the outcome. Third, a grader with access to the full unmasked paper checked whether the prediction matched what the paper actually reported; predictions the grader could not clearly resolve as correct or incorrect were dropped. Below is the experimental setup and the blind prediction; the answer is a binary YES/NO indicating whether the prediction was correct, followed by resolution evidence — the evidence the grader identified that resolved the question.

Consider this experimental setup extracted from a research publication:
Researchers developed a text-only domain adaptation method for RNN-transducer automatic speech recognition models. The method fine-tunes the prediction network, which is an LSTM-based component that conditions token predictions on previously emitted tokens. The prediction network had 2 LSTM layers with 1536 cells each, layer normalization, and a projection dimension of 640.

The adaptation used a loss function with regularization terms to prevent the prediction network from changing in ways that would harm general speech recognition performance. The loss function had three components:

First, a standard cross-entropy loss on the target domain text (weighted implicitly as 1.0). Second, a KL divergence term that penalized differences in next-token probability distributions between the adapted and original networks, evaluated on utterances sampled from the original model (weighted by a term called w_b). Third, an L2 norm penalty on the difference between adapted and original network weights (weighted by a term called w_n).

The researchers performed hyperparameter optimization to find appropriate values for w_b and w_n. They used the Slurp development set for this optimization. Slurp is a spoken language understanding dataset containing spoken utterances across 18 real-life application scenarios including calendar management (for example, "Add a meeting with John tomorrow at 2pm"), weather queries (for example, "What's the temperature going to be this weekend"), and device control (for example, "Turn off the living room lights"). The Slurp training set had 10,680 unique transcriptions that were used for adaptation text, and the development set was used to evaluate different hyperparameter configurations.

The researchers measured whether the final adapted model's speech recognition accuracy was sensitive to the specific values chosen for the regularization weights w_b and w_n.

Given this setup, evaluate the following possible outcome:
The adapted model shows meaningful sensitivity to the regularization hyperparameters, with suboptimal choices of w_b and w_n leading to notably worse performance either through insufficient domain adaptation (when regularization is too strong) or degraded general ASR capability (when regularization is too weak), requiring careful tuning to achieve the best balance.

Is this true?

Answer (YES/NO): NO